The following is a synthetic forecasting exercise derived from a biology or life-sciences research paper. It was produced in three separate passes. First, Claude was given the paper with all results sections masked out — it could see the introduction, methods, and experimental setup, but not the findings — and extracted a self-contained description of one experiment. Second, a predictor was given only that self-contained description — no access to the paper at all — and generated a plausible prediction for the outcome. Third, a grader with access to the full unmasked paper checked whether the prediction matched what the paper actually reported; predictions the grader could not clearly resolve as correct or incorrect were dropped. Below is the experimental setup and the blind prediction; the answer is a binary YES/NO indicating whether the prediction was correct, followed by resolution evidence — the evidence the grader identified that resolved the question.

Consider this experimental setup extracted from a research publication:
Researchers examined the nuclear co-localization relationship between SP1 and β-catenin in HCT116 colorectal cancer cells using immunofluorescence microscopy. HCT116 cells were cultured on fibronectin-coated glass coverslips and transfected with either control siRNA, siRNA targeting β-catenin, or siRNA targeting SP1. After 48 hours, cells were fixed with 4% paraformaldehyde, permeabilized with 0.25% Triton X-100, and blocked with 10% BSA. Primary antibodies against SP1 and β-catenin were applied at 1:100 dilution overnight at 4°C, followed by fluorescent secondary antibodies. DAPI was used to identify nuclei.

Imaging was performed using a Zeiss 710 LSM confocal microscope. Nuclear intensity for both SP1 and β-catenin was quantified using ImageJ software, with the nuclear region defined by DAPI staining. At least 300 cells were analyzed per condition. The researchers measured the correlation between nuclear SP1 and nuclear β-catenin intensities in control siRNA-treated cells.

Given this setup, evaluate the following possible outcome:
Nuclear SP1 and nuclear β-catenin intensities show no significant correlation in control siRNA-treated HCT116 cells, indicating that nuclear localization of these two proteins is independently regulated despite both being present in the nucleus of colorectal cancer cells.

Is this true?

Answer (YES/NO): NO